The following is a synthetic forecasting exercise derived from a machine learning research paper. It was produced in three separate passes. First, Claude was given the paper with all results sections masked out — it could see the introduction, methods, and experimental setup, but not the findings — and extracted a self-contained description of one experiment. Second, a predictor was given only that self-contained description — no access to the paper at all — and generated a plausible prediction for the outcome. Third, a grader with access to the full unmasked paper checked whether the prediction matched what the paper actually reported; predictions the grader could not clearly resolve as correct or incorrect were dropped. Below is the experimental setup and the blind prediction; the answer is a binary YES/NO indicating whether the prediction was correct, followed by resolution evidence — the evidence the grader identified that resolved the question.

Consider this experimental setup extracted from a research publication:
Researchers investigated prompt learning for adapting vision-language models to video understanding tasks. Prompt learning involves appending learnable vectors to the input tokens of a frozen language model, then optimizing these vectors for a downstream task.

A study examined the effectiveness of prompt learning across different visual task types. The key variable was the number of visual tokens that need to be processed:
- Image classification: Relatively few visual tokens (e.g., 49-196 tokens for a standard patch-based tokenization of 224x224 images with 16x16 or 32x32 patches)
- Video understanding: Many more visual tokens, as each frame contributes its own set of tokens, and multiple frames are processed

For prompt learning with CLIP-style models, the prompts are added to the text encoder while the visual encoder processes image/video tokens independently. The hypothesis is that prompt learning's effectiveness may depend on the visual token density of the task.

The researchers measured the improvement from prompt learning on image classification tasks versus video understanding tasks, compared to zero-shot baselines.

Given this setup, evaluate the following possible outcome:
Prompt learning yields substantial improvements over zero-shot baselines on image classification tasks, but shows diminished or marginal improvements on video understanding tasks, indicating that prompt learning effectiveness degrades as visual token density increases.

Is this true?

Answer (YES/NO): YES